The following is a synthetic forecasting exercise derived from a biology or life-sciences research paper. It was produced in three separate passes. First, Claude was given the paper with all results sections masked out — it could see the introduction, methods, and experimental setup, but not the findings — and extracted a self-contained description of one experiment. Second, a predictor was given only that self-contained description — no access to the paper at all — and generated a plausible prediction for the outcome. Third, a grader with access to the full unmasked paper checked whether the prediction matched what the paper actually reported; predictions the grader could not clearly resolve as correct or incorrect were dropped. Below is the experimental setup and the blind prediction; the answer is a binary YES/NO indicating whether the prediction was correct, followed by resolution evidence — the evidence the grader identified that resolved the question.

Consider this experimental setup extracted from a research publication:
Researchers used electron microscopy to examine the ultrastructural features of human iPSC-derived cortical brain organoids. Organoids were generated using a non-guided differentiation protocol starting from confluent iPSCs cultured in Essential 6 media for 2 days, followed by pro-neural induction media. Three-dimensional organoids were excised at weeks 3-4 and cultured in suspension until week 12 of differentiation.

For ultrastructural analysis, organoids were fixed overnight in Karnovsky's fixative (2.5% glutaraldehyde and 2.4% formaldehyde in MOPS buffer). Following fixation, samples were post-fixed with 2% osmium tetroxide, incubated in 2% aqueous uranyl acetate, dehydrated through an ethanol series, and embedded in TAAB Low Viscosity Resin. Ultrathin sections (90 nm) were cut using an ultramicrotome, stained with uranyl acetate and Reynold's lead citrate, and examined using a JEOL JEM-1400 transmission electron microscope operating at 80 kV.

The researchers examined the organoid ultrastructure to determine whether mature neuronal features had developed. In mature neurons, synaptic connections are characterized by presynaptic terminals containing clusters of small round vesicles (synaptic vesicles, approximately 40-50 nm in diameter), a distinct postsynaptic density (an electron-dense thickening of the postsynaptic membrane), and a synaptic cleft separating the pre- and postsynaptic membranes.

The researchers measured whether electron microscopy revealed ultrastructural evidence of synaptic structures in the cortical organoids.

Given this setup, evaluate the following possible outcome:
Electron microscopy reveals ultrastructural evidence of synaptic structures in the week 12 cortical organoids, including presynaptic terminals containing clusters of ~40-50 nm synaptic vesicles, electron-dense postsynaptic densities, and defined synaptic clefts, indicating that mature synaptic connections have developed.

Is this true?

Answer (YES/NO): YES